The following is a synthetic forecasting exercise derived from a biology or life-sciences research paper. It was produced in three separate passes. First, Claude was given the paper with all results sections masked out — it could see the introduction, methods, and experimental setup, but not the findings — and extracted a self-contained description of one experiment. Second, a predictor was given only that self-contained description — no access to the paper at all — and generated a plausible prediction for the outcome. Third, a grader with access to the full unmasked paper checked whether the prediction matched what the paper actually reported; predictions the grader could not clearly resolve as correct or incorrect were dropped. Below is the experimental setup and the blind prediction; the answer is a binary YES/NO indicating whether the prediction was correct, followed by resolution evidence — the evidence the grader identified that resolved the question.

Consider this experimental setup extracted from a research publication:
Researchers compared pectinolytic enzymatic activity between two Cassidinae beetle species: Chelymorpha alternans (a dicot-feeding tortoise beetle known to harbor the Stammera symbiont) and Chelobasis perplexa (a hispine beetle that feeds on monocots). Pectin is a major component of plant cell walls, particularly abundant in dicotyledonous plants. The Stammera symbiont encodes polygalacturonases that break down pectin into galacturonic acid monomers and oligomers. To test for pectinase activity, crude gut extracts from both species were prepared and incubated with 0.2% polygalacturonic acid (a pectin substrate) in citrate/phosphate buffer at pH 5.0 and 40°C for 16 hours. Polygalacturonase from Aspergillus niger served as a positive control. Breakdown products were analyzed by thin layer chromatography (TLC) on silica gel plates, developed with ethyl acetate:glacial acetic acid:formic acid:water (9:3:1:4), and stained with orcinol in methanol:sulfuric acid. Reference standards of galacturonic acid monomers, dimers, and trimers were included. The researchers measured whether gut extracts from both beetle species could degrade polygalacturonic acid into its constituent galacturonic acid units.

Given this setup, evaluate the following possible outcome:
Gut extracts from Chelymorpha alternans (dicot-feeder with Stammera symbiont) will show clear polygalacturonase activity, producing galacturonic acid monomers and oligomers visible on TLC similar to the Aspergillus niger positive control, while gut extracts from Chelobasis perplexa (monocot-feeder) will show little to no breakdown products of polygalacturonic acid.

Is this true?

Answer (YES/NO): NO